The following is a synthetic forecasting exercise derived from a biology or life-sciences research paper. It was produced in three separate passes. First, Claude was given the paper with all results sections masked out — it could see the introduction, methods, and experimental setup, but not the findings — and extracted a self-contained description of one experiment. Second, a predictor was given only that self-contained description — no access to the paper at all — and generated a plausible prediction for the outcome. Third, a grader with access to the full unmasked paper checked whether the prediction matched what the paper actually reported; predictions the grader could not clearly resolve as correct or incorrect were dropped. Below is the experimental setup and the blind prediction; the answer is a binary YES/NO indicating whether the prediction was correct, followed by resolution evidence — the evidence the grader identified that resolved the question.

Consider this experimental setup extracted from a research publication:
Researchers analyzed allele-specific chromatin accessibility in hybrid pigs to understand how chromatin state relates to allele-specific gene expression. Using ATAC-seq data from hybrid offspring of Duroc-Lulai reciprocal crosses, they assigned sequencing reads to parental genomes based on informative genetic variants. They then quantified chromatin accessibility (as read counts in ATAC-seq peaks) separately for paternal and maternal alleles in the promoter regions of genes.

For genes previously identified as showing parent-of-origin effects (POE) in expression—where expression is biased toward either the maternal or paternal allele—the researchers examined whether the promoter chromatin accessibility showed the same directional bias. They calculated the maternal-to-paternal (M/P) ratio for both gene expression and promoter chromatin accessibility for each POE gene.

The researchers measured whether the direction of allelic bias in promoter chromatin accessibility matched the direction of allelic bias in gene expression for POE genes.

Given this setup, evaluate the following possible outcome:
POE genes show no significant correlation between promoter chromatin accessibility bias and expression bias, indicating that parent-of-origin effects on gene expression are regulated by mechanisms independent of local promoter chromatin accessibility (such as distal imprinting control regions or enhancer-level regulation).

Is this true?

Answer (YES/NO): NO